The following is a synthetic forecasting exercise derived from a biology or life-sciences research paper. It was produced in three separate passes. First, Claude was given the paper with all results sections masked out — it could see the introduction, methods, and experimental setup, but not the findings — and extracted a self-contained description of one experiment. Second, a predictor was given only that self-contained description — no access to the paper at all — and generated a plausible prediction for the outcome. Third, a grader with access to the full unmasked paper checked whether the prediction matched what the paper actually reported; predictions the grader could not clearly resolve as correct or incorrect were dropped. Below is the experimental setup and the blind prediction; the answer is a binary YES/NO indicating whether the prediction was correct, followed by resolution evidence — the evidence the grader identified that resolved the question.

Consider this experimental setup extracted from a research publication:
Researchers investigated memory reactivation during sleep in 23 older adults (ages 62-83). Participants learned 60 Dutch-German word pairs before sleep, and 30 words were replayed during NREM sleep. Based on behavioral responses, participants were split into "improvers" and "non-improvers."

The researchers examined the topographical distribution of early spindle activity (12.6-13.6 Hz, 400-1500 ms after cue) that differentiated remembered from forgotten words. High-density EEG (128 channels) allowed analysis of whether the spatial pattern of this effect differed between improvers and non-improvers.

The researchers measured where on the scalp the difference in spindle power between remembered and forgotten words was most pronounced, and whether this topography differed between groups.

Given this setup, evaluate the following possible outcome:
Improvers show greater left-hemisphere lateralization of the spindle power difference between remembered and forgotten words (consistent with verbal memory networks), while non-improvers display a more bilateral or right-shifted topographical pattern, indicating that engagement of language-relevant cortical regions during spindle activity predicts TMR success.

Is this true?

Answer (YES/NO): NO